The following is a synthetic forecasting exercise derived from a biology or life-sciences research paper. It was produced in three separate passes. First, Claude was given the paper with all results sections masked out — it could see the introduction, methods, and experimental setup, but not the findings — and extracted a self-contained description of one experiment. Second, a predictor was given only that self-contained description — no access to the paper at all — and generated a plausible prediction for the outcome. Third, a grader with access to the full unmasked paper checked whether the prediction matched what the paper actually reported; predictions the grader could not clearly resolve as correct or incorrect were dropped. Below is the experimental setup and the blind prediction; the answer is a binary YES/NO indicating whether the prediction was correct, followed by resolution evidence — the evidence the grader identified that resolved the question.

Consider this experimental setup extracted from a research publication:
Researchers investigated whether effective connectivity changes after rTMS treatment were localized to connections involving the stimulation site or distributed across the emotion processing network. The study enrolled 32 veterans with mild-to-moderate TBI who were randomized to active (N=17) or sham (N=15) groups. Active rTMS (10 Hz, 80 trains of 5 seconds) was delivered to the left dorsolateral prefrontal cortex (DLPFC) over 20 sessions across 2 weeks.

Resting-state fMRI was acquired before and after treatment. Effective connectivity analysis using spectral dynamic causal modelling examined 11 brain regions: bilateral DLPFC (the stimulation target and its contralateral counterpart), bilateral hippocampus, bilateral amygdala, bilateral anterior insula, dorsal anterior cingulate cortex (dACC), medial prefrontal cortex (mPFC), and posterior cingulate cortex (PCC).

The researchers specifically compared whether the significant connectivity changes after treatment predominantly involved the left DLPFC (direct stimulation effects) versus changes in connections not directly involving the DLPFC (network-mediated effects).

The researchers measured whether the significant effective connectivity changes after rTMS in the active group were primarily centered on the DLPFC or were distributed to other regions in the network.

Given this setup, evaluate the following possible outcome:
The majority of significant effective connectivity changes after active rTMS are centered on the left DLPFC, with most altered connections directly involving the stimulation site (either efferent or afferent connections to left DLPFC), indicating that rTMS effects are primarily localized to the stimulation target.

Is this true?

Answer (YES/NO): NO